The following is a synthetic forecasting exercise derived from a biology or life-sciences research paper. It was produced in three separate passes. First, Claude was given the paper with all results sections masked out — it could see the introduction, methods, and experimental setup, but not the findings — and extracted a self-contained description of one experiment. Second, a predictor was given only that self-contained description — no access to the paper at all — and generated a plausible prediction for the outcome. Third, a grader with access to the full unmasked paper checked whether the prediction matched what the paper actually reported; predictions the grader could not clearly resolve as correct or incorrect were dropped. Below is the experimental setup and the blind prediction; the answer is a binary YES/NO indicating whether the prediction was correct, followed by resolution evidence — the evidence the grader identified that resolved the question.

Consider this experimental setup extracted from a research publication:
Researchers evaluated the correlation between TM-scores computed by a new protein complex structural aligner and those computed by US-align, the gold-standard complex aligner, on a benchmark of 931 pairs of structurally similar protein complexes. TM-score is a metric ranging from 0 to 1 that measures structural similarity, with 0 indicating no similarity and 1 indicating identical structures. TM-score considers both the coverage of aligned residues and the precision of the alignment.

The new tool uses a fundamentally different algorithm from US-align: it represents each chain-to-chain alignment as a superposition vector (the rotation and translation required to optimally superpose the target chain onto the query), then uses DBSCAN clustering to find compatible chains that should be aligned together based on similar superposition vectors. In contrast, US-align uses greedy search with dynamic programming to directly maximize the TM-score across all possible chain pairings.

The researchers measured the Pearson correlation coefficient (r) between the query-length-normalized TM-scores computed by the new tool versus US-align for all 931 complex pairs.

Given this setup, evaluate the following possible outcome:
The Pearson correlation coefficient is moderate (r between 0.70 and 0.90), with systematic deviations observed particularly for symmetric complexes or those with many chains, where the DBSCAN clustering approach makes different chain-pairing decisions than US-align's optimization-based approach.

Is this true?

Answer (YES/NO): NO